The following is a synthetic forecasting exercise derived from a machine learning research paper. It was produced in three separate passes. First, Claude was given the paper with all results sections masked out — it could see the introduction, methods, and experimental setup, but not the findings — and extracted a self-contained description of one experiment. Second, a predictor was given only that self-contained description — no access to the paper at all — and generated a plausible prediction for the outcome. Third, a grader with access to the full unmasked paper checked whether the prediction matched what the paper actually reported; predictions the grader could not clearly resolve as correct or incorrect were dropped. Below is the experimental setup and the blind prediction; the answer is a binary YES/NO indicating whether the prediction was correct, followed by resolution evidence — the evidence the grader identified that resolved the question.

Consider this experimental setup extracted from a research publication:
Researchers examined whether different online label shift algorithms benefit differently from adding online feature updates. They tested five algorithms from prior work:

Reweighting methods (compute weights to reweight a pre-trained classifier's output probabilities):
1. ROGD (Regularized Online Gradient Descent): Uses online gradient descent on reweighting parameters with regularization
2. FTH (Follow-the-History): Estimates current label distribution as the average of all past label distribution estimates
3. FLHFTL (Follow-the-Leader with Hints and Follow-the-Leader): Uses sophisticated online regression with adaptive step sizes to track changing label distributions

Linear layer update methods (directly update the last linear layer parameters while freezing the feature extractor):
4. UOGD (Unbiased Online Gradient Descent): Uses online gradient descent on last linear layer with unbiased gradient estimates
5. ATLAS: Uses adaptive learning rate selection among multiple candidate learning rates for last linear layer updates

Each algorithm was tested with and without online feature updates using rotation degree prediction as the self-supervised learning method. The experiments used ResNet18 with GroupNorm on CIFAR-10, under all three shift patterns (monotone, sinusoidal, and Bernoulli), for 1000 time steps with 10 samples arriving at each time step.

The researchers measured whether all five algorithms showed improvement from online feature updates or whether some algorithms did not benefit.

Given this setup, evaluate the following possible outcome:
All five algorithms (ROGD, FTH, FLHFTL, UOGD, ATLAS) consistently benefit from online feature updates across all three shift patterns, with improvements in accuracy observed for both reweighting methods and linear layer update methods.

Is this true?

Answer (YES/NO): NO